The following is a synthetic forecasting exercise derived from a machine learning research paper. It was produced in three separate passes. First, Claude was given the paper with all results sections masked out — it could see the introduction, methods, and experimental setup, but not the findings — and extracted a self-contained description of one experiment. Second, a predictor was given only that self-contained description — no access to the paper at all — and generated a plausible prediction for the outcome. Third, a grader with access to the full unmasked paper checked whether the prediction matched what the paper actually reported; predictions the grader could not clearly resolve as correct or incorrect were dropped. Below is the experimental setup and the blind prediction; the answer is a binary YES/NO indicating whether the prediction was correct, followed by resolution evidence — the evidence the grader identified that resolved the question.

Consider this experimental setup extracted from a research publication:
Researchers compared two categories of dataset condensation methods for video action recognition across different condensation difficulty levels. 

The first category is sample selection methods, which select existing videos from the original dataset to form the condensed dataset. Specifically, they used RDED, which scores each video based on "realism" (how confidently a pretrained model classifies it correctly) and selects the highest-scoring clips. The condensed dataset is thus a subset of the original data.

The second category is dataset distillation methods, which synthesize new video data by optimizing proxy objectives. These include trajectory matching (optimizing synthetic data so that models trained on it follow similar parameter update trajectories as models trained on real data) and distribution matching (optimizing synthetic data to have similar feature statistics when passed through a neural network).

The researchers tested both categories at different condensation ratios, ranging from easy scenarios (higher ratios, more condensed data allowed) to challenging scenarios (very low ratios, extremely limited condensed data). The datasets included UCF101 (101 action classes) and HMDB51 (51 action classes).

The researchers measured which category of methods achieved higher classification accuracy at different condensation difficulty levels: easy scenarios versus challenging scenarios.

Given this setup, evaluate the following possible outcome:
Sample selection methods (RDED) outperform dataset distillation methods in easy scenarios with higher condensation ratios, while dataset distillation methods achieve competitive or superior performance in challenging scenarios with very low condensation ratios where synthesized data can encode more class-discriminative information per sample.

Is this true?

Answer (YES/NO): YES